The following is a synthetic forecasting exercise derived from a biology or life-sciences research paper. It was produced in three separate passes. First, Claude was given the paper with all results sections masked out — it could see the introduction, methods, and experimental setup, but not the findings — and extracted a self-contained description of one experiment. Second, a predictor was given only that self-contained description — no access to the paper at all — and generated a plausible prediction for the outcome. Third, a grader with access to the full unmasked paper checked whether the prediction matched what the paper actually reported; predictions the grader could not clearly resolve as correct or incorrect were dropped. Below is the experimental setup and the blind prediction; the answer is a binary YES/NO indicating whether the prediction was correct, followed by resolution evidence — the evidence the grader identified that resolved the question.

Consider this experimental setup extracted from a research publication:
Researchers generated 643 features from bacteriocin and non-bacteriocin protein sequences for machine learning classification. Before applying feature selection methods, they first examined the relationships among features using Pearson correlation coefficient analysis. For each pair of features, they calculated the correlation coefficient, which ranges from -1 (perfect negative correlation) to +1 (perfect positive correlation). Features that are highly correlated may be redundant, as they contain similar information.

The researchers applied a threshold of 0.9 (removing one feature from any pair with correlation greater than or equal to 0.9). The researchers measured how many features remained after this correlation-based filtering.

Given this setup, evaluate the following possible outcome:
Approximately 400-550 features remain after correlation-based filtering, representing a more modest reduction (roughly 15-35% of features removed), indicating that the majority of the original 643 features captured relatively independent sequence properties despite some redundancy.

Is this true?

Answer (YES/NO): NO